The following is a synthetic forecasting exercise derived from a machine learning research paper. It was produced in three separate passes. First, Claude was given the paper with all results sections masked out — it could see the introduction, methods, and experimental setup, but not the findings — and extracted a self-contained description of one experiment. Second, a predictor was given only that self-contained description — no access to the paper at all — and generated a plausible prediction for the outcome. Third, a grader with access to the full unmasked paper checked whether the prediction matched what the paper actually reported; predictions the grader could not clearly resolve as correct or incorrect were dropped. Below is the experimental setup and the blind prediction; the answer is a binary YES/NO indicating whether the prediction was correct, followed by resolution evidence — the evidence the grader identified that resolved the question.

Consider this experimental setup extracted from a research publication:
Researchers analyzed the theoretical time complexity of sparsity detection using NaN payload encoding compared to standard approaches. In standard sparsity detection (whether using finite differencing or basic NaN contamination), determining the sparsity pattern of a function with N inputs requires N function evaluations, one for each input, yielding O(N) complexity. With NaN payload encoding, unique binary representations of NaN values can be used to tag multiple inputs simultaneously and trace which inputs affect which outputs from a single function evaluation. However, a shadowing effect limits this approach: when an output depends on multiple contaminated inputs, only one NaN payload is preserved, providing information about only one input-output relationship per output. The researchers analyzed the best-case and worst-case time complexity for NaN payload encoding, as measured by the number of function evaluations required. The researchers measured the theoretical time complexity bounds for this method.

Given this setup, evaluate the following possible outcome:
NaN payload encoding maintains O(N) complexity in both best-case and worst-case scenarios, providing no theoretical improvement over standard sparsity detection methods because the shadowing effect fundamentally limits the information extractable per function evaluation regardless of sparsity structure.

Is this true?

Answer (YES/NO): NO